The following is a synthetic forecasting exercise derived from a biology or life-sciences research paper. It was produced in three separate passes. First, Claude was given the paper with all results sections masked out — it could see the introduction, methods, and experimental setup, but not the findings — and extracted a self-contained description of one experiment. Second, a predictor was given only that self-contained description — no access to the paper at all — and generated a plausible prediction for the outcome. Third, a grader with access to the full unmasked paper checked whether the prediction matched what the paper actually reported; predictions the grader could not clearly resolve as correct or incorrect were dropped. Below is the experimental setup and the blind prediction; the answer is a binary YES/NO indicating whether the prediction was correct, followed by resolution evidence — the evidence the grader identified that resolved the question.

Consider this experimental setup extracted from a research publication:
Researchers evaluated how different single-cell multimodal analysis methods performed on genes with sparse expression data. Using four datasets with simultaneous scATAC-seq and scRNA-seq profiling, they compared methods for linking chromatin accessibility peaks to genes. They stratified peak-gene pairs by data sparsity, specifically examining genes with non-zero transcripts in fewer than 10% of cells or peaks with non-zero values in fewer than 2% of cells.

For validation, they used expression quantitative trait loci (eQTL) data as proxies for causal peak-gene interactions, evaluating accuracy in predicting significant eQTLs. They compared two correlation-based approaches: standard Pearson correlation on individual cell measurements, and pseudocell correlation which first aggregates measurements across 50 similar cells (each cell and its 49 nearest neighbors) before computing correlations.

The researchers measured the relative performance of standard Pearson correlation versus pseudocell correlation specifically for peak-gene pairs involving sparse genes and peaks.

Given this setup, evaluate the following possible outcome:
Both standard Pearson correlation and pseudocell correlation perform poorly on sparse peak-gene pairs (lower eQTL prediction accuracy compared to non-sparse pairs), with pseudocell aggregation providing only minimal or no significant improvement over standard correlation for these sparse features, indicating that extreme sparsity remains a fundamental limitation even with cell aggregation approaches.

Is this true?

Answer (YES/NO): YES